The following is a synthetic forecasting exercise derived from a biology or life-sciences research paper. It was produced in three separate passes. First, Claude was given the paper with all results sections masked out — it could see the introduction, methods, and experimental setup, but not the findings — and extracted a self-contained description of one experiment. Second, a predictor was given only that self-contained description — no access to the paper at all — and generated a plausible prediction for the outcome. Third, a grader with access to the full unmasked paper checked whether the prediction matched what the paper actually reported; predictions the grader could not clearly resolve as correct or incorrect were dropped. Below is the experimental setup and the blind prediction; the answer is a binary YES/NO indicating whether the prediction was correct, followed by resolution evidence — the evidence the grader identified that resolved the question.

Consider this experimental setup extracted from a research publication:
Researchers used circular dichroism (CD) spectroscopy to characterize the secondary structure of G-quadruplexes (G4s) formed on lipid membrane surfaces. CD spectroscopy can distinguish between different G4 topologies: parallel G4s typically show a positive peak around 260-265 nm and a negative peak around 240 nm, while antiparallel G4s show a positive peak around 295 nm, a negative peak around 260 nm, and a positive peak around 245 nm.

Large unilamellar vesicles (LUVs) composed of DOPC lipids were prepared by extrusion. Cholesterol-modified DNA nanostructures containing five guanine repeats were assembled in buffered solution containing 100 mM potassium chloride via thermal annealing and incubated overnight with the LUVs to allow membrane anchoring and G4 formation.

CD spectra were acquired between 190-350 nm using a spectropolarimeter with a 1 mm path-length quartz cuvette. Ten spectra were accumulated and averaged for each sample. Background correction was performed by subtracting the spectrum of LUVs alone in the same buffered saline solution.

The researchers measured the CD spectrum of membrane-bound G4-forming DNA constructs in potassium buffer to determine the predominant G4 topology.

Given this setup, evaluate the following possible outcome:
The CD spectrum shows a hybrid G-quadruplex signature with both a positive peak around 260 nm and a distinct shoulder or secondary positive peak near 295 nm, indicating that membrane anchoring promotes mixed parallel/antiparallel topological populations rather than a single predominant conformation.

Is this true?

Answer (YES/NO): NO